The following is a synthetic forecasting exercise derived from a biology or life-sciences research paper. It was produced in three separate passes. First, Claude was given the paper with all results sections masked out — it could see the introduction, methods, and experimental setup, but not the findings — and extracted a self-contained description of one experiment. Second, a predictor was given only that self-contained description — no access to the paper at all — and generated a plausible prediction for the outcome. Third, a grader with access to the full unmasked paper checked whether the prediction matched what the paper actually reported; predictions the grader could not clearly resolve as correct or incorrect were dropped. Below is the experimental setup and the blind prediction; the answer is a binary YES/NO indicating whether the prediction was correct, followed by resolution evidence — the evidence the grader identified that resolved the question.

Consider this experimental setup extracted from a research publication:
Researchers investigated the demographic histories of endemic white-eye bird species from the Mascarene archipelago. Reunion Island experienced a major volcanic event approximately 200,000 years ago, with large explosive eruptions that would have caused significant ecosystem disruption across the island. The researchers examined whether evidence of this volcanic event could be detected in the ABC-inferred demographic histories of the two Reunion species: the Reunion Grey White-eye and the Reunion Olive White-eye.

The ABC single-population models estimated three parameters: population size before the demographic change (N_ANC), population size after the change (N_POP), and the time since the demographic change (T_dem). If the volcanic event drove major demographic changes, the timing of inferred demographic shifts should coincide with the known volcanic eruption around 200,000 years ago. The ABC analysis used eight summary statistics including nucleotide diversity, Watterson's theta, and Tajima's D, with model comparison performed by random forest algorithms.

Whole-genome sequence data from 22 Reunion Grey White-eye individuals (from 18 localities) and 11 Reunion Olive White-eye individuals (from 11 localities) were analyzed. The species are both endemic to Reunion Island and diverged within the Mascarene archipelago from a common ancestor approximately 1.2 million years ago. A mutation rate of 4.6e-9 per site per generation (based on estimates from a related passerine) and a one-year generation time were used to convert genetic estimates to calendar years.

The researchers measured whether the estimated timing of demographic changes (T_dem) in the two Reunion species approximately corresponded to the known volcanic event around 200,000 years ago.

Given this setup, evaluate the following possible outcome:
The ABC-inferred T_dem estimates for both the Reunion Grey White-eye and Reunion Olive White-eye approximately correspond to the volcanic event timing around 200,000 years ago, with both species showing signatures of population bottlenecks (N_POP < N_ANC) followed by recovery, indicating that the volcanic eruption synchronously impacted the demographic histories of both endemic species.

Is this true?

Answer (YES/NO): NO